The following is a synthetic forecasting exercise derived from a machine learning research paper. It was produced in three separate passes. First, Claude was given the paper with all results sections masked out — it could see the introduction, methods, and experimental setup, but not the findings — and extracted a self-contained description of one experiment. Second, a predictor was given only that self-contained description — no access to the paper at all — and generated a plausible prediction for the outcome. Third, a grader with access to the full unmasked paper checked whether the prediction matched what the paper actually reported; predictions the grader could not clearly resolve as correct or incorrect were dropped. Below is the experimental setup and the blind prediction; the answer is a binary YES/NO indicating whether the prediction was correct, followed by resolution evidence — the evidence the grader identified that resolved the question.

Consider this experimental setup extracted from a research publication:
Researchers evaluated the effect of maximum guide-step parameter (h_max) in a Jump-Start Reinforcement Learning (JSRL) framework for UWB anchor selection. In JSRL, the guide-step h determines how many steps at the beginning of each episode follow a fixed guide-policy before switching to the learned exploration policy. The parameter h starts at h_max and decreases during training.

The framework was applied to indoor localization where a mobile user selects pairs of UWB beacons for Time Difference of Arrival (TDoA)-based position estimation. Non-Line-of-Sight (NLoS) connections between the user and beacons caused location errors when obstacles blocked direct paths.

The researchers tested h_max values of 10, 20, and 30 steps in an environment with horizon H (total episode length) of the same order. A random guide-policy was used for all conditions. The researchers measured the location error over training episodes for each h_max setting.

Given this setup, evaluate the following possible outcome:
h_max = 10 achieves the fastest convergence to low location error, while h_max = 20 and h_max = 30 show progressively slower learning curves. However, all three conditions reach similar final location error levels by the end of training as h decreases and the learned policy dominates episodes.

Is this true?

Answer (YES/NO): NO